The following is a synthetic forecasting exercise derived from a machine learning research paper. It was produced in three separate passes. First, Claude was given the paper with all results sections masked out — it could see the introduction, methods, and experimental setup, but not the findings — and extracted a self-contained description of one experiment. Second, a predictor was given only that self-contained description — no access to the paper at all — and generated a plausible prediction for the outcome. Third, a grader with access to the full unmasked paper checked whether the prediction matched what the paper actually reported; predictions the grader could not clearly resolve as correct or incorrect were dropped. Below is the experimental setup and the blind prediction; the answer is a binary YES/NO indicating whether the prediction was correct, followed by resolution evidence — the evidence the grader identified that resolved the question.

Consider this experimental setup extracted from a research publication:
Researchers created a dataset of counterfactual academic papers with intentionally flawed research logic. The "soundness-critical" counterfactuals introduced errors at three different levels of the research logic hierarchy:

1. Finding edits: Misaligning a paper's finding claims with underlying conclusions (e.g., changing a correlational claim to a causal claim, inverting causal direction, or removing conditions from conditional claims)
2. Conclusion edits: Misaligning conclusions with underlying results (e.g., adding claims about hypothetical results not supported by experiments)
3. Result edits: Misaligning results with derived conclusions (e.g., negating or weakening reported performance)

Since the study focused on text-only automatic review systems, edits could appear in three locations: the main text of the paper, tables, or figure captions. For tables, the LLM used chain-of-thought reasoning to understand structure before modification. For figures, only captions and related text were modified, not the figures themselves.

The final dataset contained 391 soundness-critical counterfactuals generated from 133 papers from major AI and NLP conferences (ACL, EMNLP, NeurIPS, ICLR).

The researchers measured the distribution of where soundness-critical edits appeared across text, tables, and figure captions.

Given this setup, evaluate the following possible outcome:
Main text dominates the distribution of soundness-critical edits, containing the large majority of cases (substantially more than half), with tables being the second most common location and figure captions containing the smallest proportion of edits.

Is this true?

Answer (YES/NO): YES